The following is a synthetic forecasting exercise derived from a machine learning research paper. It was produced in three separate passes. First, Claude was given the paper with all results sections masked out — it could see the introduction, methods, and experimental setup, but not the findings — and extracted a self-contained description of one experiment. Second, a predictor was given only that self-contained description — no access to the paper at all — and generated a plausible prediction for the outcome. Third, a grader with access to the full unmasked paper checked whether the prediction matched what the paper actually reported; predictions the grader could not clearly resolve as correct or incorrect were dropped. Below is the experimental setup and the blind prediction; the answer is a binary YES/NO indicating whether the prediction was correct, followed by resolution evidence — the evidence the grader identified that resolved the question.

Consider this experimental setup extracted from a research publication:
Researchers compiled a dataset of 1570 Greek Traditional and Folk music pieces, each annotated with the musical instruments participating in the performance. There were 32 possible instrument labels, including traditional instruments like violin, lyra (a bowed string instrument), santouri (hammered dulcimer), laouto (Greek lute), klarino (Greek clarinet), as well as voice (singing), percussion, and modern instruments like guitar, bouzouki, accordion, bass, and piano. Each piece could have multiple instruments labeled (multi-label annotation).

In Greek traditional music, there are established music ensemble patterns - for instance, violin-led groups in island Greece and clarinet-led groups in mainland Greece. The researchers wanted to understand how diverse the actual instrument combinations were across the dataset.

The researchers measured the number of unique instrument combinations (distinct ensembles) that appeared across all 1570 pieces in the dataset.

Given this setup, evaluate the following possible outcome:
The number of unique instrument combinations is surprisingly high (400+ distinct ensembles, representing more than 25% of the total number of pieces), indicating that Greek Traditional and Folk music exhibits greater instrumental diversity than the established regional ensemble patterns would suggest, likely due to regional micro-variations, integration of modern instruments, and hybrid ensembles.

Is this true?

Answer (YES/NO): NO